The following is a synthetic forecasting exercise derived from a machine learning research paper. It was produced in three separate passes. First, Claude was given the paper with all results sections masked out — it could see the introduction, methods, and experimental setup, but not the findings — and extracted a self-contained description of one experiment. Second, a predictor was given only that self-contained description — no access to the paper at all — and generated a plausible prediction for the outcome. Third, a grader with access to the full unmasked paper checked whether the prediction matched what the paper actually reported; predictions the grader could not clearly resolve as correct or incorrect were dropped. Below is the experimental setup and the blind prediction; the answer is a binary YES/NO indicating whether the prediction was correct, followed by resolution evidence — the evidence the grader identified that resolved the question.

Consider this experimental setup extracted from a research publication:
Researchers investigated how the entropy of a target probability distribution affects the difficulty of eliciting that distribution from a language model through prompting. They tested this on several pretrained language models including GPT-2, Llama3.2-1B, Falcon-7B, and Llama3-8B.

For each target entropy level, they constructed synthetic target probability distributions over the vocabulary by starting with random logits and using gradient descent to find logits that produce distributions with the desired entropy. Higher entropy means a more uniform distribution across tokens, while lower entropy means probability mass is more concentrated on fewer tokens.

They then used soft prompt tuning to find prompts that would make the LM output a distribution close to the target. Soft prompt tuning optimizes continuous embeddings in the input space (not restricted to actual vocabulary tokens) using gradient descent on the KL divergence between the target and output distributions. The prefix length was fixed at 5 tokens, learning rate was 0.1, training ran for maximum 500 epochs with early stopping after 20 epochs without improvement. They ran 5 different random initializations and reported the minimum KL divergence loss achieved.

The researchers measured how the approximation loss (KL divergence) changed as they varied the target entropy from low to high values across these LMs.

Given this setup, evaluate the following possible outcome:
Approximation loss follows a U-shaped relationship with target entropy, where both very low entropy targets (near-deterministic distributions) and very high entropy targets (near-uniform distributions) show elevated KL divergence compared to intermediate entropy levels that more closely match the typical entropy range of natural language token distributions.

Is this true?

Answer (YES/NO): NO